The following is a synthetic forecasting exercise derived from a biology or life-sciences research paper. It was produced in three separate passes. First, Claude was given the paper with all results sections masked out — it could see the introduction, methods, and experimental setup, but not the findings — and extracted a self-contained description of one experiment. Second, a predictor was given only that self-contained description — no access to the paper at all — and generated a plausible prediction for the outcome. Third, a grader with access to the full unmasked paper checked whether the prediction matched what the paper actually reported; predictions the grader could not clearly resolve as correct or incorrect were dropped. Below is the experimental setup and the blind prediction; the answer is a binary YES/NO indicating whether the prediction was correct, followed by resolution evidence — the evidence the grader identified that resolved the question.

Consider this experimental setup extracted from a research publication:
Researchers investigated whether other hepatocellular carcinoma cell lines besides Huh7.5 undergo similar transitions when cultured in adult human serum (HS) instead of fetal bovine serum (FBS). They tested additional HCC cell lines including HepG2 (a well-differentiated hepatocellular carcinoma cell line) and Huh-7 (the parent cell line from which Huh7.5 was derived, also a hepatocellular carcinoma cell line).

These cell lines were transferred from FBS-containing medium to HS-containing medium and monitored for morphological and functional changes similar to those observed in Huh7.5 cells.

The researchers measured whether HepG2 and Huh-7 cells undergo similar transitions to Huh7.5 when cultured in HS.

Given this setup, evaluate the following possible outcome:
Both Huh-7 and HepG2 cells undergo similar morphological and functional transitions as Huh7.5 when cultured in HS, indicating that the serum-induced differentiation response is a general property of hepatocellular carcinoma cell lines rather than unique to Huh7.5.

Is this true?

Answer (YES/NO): YES